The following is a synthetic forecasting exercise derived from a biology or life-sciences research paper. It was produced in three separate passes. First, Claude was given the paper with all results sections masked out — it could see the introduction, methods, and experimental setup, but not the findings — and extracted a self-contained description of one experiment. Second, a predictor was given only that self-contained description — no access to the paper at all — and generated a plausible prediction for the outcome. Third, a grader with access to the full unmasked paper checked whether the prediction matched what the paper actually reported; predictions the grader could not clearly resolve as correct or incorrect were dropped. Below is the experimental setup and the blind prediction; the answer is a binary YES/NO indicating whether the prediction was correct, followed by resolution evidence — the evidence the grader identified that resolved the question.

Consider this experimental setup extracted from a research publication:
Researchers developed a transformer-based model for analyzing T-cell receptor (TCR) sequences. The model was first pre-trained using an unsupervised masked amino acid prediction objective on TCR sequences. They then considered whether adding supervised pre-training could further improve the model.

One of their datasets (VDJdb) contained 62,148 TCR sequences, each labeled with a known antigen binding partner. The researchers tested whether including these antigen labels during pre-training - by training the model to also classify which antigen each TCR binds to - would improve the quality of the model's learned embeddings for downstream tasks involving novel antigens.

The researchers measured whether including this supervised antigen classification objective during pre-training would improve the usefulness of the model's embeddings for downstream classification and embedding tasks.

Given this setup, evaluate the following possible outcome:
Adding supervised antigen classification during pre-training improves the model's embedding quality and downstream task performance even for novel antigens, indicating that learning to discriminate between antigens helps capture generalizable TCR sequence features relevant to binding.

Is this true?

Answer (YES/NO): NO